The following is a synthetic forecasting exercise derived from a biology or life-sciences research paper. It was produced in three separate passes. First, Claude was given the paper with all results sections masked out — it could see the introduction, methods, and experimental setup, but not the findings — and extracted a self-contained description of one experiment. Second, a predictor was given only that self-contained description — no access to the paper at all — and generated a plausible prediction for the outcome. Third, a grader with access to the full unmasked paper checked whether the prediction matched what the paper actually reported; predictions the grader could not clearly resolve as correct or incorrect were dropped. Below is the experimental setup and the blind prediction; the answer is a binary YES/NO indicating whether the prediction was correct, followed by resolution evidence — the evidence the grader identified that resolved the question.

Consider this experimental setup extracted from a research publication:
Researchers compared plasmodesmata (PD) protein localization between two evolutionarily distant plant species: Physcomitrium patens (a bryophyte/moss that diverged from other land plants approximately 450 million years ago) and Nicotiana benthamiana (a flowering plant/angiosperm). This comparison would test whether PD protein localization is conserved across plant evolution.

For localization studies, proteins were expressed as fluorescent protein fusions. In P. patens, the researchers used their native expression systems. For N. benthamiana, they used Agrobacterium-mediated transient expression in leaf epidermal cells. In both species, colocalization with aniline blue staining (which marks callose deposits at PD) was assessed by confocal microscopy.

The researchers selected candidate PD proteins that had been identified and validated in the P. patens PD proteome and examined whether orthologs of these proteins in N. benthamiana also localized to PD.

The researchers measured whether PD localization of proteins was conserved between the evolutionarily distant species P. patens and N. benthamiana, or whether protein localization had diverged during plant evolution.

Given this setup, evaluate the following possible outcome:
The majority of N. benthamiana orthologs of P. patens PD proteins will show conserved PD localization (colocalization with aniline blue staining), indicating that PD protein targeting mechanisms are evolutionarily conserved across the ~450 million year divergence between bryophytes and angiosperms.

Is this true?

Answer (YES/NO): NO